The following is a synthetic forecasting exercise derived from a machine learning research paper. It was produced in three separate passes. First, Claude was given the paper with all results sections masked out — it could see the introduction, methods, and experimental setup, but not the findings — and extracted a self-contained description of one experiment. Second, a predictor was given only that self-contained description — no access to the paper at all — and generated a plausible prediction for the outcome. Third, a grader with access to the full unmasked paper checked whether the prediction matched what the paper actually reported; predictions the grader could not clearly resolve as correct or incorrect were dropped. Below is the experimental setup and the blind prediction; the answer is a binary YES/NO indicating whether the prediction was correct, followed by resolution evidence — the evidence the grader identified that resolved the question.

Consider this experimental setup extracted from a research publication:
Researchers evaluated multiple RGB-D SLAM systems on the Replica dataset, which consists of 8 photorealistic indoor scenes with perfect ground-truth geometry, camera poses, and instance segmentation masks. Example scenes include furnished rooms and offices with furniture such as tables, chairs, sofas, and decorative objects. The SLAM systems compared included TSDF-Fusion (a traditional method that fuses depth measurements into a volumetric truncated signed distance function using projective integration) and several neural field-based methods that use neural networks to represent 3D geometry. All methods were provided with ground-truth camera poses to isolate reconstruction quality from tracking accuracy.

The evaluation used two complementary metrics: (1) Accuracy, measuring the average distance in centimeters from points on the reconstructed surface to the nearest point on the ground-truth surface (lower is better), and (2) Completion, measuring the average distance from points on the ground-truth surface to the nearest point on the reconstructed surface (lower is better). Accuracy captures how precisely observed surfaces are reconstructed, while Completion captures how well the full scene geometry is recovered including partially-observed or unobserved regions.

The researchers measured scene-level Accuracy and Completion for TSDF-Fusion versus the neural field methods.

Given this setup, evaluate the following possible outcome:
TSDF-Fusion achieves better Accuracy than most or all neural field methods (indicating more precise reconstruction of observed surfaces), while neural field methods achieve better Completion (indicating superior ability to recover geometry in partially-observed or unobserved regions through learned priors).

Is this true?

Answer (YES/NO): YES